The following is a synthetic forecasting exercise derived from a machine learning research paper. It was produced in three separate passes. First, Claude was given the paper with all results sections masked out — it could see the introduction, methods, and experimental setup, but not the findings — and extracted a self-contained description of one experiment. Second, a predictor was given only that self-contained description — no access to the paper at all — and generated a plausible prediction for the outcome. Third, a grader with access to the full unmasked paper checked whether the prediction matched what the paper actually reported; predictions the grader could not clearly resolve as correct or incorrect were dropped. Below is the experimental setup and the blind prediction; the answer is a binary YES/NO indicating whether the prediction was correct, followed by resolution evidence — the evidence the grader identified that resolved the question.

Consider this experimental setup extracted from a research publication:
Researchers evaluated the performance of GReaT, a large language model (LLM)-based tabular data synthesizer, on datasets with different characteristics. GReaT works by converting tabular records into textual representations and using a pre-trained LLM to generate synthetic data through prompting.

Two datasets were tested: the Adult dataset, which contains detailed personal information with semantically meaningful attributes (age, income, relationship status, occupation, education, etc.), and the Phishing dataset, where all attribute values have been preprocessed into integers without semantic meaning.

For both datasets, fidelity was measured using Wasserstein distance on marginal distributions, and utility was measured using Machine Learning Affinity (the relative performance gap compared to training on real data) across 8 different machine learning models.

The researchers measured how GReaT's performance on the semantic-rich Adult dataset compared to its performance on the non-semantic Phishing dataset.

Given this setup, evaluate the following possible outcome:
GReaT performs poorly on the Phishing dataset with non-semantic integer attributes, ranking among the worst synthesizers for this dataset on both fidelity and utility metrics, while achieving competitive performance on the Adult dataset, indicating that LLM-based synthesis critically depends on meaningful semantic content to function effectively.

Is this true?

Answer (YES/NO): NO